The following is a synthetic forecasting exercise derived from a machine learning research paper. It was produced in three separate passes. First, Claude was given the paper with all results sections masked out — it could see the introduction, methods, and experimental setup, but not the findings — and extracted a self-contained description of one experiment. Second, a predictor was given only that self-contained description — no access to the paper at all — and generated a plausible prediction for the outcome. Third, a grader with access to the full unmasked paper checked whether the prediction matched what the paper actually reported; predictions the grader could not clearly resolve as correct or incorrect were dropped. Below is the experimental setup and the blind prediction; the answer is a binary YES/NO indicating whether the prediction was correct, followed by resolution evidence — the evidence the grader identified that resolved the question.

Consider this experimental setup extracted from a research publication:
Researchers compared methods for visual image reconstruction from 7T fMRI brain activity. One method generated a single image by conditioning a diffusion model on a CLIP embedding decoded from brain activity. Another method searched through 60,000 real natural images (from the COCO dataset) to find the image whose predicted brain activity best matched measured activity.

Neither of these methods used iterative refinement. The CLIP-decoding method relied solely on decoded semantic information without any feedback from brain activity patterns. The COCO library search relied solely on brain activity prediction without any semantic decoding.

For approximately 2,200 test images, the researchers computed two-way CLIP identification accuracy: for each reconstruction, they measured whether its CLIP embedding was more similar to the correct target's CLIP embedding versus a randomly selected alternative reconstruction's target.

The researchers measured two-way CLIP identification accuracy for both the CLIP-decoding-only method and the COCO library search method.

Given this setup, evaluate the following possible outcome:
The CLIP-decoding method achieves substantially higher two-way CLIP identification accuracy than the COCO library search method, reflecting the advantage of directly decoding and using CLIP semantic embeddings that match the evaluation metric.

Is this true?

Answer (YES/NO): NO